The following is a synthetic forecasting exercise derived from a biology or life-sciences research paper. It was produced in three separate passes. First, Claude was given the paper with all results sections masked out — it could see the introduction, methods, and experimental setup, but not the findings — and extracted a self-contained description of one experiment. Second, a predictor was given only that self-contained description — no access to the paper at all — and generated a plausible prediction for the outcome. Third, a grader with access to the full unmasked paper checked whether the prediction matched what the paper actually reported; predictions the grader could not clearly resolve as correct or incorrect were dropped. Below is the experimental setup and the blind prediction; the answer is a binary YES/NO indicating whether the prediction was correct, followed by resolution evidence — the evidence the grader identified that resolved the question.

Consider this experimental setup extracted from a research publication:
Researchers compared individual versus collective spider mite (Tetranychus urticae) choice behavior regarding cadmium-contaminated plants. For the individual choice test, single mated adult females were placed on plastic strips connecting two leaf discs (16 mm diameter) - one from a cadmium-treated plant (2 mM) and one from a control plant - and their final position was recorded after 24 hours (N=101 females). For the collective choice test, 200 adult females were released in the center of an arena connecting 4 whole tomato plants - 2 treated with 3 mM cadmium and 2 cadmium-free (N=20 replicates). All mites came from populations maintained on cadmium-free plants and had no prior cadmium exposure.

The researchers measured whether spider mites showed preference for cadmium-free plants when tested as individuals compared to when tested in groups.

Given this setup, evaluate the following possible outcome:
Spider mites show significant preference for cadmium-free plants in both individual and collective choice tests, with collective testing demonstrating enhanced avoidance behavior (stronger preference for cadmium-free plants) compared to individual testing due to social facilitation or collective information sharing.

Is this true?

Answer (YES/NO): NO